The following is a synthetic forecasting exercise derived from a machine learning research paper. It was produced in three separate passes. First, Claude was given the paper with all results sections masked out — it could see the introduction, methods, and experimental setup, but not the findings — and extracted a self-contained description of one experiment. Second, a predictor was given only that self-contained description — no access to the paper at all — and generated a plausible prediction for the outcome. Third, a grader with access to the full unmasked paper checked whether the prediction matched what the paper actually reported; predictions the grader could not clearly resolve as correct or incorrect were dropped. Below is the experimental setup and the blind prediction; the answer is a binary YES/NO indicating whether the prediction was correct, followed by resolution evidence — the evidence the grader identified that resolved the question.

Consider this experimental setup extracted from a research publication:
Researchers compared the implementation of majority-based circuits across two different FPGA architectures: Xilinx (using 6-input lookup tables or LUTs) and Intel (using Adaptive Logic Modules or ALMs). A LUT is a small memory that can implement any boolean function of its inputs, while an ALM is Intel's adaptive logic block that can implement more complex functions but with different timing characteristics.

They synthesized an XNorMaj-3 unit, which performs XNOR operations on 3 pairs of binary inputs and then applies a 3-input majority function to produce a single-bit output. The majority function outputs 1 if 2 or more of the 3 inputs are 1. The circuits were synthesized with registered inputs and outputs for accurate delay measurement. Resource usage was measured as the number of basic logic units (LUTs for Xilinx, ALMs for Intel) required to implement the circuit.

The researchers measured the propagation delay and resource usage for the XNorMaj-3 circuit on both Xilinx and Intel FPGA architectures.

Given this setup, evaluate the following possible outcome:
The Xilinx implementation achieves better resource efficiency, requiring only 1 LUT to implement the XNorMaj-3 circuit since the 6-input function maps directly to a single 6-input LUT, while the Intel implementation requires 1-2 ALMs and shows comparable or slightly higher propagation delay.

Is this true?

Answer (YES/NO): NO